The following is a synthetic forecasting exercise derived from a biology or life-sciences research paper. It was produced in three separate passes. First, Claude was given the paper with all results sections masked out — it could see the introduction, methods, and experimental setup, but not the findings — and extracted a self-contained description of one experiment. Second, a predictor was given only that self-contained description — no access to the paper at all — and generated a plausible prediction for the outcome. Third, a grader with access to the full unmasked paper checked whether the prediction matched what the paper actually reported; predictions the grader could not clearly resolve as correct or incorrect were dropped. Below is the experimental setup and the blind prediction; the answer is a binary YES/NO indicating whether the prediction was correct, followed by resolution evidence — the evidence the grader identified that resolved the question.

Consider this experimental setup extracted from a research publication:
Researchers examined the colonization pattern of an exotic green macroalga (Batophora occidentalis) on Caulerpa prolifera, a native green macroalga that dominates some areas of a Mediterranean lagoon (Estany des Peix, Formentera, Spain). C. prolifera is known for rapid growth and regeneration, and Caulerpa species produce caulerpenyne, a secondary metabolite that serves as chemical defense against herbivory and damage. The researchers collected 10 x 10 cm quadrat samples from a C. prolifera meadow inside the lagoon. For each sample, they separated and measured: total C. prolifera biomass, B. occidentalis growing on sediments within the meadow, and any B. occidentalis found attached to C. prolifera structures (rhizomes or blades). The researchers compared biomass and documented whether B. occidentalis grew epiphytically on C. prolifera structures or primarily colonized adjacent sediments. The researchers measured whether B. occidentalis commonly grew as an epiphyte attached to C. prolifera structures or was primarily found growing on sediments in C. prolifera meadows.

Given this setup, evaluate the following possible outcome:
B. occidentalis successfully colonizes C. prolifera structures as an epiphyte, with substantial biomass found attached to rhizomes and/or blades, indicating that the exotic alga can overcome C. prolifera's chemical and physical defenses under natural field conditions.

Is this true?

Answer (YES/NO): NO